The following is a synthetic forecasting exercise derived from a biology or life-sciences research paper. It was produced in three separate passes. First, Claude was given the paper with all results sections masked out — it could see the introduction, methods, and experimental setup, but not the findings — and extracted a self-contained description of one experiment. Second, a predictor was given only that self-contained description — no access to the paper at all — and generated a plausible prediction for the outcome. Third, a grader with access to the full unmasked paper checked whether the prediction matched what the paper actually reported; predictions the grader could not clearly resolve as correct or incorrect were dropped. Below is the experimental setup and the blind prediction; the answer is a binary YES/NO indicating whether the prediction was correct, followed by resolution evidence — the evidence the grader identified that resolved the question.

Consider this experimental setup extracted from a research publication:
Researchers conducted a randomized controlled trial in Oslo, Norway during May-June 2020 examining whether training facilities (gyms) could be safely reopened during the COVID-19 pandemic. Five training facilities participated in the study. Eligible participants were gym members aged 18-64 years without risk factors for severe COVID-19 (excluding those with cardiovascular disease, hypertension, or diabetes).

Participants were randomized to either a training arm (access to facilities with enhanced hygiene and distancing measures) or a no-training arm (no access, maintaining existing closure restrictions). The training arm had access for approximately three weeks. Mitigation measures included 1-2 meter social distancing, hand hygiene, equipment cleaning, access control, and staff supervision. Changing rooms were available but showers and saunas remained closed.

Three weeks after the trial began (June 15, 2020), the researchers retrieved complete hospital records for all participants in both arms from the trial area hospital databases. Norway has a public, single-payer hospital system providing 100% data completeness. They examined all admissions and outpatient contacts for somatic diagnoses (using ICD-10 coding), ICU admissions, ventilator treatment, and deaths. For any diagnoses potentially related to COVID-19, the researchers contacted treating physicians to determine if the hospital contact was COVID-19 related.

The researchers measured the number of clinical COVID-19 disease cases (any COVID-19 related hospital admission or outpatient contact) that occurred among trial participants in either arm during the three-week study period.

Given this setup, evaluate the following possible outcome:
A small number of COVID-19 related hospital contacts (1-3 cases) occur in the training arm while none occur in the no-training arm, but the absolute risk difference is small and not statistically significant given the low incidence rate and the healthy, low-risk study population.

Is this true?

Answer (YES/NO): NO